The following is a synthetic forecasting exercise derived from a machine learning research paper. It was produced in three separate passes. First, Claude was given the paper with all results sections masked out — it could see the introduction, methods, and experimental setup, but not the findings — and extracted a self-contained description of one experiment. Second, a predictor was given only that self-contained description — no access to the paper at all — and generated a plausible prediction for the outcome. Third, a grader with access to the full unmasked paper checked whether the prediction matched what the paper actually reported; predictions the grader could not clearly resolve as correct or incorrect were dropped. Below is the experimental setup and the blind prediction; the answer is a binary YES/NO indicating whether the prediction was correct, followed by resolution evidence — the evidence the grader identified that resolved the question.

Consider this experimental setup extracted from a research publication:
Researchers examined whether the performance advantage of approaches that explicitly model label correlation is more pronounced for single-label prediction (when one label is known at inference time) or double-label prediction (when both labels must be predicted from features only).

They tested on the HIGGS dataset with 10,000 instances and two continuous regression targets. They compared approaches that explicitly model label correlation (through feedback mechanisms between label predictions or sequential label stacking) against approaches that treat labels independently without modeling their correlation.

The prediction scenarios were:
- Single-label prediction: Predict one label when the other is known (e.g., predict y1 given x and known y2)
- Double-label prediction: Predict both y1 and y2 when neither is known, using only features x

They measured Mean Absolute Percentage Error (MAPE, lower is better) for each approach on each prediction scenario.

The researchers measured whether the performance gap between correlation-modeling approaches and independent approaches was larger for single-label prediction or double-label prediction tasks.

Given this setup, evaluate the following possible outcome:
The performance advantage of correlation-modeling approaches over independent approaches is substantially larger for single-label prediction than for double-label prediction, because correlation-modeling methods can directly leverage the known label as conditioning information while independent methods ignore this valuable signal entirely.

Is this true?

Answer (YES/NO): NO